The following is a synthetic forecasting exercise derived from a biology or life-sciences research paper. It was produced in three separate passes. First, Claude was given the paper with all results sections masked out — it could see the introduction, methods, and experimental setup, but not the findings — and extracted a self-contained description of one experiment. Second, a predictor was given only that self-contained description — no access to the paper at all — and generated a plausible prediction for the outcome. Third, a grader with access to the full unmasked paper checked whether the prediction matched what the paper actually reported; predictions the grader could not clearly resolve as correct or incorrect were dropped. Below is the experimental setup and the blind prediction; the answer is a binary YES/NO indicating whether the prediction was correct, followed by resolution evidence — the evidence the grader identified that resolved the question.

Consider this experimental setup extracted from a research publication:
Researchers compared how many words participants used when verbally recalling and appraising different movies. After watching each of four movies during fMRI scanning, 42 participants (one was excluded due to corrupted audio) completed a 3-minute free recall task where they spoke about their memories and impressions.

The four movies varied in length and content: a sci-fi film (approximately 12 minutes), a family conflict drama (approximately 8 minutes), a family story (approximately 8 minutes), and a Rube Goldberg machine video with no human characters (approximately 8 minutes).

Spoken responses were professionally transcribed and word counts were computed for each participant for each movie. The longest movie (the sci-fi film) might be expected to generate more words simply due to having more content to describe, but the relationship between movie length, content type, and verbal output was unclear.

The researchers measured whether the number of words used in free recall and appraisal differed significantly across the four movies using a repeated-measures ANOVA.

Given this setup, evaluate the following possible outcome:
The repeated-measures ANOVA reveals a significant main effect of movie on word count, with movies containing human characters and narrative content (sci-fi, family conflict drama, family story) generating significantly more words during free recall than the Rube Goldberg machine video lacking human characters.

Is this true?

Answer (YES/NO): NO